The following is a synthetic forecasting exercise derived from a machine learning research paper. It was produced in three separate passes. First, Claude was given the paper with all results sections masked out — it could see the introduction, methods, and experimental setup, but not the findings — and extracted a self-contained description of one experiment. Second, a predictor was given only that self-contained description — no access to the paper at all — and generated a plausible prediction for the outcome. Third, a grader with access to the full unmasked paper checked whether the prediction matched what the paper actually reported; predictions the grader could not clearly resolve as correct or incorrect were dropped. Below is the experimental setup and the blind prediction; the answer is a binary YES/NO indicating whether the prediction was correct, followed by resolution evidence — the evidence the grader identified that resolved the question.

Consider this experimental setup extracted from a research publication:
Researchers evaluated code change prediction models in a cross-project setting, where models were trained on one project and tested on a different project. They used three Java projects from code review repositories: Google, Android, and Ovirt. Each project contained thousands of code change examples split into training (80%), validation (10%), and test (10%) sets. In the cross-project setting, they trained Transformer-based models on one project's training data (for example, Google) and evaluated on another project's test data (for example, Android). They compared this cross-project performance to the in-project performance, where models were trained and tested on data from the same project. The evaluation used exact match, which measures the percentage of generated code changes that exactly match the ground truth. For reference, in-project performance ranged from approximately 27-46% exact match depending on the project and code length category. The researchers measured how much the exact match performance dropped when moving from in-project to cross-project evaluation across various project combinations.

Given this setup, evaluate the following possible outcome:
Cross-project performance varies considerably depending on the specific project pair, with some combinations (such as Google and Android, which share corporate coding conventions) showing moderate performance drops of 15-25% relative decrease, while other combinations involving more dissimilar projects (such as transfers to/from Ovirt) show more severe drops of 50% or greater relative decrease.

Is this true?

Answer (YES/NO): NO